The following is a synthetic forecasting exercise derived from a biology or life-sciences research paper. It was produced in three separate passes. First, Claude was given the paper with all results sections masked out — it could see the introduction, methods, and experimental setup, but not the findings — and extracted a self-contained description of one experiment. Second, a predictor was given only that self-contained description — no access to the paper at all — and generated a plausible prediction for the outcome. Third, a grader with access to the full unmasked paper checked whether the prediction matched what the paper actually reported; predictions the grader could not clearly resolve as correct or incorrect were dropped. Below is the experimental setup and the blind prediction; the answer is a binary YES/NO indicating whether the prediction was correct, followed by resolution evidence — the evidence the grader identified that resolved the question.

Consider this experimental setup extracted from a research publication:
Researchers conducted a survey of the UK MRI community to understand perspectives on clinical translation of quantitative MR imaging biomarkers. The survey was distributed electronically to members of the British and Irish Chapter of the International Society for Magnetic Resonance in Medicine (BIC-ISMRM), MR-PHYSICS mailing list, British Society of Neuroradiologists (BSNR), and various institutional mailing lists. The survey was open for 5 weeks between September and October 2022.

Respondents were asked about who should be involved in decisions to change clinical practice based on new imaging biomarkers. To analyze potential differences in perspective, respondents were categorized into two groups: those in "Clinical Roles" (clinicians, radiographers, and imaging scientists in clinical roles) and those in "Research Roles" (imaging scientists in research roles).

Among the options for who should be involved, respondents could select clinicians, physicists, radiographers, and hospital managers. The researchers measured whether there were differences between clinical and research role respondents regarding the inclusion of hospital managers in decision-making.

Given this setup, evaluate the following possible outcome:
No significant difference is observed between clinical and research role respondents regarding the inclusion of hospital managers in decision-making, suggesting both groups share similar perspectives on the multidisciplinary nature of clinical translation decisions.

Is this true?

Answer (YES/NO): NO